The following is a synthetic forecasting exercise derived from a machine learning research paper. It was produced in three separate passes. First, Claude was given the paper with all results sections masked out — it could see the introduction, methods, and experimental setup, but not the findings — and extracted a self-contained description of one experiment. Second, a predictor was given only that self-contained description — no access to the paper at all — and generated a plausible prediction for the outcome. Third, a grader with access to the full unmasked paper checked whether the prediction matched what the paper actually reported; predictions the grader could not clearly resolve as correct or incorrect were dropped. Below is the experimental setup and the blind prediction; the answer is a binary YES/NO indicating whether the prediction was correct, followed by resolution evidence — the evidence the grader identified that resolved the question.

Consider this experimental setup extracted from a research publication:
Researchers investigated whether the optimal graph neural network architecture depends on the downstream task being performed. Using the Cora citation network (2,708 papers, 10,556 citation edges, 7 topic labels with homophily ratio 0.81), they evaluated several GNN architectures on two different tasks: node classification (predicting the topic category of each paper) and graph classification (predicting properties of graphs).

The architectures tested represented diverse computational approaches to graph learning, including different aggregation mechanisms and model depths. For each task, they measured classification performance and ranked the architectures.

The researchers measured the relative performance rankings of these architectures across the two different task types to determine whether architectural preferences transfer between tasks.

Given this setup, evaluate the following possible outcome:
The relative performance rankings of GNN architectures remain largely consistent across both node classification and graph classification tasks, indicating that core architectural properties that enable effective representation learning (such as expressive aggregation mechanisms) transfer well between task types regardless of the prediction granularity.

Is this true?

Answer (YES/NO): NO